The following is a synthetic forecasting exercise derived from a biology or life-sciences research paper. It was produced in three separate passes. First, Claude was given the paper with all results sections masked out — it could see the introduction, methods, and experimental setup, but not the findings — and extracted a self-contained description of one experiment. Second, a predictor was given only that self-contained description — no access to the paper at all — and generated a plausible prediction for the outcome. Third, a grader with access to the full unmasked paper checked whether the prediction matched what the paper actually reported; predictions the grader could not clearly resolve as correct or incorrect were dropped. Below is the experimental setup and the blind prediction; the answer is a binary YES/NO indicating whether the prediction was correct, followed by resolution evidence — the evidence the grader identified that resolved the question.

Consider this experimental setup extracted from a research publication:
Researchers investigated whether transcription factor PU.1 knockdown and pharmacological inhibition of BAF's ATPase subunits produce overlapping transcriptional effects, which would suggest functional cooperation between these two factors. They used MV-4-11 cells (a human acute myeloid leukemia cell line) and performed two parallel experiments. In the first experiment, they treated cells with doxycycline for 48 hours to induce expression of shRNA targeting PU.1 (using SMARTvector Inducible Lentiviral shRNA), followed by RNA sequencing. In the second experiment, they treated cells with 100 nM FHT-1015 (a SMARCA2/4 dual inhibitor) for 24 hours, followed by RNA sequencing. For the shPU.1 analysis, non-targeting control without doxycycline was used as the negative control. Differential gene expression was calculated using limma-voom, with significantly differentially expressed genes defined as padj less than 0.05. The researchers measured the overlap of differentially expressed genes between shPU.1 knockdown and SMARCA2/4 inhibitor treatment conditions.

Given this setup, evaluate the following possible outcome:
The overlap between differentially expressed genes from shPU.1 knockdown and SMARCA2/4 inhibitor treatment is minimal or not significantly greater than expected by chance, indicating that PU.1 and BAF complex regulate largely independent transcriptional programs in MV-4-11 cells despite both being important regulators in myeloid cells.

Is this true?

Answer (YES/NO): NO